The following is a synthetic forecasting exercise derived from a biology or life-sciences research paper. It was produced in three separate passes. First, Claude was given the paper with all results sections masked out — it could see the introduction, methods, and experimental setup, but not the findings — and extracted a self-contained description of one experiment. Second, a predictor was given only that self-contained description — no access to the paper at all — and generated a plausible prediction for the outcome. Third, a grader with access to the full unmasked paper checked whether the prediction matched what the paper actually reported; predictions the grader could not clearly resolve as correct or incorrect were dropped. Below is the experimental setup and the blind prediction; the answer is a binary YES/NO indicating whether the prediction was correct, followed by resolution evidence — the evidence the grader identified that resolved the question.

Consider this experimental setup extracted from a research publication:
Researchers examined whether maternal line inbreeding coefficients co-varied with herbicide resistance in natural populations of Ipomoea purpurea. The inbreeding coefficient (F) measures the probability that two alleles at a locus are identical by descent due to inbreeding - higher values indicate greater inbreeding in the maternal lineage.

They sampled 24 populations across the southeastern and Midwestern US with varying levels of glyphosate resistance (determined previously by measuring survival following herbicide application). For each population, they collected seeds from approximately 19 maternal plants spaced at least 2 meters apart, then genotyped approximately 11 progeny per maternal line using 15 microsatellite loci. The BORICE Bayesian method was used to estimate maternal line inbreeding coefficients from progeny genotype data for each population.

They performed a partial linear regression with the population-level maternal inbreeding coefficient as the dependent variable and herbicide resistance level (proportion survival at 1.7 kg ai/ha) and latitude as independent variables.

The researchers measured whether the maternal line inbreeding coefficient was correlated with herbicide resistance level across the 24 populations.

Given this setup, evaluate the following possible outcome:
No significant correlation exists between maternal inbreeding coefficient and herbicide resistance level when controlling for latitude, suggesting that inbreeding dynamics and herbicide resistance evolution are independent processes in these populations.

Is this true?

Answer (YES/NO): NO